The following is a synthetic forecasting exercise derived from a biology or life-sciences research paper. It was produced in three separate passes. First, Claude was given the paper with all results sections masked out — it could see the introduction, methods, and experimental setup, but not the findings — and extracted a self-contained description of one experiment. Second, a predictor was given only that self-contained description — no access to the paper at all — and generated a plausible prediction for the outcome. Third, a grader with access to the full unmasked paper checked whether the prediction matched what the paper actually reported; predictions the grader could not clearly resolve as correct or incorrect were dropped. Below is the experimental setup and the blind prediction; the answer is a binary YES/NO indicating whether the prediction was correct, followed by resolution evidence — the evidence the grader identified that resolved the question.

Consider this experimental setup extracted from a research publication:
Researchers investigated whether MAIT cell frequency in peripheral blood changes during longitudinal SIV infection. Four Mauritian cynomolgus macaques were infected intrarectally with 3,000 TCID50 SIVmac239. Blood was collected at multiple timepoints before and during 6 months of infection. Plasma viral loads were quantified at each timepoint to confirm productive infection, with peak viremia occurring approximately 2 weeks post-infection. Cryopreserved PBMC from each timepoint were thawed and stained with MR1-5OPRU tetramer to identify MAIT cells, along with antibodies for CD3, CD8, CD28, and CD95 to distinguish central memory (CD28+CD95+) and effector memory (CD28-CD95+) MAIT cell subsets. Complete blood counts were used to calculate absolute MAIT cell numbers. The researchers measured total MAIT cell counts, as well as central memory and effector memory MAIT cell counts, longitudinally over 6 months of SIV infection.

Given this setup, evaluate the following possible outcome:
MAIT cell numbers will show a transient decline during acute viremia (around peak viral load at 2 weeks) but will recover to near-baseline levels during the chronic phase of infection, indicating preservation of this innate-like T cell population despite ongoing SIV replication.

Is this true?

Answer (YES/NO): NO